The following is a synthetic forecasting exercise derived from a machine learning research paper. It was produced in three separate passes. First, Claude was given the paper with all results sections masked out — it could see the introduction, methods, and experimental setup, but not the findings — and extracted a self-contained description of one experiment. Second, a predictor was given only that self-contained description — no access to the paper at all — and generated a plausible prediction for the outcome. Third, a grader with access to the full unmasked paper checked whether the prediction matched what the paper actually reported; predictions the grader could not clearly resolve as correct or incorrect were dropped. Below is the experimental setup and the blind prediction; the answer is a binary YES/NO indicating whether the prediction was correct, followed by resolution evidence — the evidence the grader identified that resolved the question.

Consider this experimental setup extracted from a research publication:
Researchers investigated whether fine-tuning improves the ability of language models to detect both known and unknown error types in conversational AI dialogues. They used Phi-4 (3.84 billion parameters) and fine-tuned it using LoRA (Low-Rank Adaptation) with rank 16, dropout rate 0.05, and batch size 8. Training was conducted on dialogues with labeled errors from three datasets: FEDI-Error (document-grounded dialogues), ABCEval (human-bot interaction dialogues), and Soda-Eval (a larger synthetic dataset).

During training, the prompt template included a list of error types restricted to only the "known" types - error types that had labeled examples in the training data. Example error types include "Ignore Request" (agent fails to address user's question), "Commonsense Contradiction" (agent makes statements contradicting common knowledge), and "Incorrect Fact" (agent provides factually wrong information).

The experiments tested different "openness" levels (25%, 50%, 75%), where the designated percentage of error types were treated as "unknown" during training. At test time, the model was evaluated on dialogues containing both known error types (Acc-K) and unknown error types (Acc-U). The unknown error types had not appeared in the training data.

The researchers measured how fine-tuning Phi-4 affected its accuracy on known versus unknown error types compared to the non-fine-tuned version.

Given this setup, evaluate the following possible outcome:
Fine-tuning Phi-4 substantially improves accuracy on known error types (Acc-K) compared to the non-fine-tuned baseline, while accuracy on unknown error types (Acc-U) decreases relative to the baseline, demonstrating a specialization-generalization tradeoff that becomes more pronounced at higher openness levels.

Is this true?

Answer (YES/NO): NO